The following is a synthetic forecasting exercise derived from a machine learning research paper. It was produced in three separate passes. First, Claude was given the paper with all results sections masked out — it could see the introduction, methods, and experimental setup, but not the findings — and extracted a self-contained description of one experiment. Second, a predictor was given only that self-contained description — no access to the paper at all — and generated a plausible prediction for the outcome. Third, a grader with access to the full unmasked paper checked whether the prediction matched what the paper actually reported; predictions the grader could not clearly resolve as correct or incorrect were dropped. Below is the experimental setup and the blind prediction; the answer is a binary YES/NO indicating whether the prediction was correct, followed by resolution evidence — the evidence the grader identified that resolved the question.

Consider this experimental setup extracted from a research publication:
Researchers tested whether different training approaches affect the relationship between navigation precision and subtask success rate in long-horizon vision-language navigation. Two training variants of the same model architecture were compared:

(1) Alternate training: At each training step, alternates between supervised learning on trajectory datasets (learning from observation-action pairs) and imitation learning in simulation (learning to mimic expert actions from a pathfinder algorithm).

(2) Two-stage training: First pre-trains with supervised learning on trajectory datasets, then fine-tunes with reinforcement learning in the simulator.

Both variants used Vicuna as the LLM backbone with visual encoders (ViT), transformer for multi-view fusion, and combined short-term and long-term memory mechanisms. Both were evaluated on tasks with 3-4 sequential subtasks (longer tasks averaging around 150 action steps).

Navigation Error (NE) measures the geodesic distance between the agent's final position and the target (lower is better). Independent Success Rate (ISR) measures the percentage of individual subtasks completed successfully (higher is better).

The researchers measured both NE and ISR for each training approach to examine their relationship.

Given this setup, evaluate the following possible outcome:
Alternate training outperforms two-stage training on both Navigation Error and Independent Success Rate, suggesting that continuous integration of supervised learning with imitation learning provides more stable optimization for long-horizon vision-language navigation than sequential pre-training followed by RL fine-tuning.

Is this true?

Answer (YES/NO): NO